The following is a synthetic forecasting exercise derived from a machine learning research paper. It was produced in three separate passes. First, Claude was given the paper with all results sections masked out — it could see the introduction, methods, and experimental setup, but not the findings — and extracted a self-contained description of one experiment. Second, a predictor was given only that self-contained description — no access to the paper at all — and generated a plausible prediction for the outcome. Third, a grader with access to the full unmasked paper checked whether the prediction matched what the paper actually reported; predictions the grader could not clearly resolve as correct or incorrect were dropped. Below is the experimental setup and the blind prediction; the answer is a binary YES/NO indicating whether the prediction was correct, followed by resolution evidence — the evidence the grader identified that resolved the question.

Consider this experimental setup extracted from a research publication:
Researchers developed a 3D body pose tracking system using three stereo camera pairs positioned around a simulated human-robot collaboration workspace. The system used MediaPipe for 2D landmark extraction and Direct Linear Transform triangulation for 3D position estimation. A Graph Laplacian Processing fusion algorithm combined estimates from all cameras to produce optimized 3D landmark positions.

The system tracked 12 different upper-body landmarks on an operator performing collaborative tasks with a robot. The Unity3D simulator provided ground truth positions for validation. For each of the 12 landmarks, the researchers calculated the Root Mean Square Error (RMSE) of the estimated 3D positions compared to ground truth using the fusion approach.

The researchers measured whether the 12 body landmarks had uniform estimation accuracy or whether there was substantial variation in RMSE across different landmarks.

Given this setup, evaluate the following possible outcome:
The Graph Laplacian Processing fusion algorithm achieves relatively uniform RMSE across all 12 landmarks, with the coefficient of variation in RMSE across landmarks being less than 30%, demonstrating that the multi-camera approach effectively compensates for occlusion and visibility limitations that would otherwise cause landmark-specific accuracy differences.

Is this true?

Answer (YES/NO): NO